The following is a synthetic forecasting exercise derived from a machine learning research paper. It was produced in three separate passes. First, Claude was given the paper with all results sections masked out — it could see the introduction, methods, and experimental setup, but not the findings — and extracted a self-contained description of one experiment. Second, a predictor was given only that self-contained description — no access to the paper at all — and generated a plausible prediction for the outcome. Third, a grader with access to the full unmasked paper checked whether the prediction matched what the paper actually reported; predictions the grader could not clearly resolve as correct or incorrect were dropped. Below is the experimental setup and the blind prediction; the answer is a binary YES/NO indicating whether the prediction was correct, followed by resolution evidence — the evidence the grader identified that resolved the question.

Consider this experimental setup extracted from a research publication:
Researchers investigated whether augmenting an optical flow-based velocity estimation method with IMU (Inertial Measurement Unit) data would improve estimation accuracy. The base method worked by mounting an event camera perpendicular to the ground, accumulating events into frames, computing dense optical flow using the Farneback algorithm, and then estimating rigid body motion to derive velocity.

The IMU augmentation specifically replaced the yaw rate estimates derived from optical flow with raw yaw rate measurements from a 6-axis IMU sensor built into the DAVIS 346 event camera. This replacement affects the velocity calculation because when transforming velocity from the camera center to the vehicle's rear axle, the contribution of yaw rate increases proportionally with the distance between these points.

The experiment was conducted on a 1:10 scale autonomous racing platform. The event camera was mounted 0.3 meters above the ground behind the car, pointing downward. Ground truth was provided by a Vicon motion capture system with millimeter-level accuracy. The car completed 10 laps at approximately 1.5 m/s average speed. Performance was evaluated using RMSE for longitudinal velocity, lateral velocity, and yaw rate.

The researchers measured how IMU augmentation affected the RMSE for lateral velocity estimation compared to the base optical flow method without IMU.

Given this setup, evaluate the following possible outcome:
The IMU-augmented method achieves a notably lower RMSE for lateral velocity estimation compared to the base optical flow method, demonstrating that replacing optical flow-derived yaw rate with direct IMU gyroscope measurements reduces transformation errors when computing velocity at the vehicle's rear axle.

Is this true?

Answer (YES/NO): YES